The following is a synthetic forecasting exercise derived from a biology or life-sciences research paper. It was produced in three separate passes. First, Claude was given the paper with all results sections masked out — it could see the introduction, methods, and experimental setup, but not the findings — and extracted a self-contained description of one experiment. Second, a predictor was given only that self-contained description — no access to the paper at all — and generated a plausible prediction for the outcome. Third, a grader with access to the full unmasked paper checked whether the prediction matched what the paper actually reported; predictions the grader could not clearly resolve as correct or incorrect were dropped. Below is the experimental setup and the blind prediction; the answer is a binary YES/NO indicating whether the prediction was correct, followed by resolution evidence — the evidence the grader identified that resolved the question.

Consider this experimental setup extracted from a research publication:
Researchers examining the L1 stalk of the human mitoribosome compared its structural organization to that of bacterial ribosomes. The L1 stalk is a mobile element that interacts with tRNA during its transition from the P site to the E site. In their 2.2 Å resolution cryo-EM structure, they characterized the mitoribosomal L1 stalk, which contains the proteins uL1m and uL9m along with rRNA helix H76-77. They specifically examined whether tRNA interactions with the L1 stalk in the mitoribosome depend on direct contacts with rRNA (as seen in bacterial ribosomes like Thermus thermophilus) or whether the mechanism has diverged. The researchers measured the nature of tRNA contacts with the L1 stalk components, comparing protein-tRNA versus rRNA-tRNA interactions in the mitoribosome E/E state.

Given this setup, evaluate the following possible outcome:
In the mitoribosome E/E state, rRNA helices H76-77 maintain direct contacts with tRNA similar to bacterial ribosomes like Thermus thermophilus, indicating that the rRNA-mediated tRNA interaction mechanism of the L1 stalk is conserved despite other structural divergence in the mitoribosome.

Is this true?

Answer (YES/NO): NO